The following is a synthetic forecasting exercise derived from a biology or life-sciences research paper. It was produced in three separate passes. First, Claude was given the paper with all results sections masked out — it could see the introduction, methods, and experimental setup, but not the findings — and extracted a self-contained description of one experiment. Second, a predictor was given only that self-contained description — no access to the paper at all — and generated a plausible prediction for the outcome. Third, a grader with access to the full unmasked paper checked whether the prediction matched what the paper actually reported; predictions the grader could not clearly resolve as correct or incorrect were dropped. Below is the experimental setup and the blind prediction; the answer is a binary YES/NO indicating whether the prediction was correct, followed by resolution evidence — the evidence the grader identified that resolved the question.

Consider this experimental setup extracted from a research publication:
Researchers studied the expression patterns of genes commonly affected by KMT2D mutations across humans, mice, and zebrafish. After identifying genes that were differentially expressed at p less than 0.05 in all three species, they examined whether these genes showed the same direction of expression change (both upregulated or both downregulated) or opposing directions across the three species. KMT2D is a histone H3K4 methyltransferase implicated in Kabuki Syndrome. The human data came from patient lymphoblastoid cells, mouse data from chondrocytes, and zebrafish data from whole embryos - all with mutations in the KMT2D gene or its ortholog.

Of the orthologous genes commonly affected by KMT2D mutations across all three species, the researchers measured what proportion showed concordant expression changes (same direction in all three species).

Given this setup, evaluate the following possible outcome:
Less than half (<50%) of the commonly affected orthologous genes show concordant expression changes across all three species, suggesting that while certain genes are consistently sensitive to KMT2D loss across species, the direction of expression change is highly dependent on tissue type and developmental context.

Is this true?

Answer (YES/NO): YES